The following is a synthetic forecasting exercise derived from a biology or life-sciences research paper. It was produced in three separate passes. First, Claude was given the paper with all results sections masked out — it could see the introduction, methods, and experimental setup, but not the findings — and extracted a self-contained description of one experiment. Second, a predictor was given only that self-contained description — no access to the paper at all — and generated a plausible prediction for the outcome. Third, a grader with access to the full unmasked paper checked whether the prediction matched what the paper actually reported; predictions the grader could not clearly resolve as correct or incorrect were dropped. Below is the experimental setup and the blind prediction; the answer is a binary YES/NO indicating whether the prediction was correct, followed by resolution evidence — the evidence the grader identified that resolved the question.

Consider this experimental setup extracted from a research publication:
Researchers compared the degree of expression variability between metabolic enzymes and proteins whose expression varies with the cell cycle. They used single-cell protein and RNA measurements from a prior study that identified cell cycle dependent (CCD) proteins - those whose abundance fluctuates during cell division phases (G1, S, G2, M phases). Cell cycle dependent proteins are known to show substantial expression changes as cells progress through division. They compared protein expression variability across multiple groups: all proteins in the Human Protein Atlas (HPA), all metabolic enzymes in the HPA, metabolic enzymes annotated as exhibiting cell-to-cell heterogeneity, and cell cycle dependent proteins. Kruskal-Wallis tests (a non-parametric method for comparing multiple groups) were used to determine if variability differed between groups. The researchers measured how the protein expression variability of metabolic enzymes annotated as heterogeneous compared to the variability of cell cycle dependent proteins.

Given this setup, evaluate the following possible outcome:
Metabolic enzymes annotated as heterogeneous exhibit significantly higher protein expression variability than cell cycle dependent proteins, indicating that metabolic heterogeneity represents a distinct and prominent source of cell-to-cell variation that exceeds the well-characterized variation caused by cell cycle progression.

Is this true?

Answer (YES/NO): NO